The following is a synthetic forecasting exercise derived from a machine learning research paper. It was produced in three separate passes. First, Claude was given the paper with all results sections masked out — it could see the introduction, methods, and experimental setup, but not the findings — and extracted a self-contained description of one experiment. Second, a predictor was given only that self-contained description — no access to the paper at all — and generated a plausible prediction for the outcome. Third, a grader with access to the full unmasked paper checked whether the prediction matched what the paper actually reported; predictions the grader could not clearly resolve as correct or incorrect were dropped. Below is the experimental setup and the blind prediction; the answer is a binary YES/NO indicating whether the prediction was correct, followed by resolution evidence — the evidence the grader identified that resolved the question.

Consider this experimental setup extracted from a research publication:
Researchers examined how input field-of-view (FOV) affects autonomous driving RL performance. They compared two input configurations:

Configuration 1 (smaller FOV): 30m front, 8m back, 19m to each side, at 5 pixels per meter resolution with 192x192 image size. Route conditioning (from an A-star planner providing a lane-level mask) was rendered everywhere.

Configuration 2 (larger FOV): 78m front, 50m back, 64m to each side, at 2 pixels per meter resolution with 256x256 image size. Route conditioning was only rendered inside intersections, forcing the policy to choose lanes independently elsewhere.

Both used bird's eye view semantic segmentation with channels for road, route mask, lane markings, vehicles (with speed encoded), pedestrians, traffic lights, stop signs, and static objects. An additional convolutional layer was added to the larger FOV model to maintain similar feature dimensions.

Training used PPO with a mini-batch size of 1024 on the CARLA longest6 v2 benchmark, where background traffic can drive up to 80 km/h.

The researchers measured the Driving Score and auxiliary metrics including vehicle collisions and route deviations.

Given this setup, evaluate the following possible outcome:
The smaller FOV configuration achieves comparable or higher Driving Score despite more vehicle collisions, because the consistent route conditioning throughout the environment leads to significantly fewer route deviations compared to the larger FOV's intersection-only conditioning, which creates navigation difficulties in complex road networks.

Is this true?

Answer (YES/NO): YES